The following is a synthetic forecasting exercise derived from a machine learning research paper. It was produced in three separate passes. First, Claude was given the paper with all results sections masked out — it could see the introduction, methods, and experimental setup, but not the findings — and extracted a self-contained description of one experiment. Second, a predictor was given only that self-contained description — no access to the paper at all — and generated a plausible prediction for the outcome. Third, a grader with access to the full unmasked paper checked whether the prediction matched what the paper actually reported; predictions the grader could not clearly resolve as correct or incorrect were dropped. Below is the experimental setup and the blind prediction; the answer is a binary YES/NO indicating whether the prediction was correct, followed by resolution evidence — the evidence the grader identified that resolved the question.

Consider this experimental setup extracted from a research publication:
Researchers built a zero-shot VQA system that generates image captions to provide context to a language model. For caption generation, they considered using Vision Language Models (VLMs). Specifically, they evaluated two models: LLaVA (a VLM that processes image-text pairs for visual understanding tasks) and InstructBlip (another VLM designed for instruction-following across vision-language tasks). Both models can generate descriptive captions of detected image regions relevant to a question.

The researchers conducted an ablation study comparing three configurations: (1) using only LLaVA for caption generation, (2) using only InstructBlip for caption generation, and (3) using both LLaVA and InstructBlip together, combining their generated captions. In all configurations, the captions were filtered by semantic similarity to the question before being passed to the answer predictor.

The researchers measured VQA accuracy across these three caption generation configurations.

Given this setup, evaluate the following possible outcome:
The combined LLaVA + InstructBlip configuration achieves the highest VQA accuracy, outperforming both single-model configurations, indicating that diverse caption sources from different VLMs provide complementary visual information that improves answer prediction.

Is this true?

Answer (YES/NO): YES